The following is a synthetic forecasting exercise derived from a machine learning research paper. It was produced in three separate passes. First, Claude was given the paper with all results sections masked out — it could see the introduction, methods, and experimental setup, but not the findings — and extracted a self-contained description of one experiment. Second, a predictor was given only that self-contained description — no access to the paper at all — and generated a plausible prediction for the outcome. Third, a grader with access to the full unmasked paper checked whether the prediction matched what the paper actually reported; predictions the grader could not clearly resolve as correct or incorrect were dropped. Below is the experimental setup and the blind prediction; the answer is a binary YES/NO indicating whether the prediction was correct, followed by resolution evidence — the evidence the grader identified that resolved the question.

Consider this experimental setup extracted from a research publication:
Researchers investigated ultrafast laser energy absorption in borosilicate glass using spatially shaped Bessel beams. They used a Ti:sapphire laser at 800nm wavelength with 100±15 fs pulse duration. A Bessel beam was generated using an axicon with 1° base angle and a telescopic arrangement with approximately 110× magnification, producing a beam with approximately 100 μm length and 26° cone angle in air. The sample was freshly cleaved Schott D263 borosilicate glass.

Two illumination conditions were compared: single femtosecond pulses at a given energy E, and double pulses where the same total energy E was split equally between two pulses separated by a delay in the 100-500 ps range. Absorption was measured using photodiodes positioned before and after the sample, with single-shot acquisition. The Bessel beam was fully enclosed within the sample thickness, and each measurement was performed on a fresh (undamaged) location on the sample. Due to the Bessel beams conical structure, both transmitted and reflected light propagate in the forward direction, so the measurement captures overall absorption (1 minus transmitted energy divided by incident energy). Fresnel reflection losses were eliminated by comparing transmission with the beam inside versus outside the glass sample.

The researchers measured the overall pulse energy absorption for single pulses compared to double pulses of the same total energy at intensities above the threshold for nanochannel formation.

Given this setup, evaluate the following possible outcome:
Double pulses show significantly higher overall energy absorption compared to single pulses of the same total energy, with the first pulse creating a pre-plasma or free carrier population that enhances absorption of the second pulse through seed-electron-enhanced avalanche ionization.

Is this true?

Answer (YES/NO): NO